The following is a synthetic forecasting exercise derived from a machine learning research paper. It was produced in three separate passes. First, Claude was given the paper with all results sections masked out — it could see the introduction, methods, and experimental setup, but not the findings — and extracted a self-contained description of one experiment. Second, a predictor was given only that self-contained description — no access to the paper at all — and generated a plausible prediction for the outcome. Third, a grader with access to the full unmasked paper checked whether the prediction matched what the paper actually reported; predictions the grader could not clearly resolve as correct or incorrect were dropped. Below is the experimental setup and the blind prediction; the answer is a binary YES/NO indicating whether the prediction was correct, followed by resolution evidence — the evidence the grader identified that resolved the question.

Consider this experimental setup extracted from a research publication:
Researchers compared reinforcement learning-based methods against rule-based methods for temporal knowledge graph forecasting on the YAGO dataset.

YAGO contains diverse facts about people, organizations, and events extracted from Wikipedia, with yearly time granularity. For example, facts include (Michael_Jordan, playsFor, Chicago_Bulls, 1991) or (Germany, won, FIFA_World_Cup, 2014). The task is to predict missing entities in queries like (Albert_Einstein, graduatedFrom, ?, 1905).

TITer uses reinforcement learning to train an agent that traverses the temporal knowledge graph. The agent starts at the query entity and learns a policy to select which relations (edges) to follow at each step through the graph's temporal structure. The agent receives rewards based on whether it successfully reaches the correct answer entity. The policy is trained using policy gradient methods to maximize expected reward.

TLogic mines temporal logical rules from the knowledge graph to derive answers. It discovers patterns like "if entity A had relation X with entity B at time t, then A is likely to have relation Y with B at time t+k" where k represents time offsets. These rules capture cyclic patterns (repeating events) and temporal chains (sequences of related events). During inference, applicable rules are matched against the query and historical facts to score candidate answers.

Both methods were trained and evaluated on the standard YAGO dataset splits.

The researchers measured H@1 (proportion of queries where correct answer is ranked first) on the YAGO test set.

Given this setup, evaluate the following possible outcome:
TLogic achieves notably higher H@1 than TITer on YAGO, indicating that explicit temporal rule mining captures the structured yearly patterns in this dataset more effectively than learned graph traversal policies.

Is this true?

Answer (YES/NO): NO